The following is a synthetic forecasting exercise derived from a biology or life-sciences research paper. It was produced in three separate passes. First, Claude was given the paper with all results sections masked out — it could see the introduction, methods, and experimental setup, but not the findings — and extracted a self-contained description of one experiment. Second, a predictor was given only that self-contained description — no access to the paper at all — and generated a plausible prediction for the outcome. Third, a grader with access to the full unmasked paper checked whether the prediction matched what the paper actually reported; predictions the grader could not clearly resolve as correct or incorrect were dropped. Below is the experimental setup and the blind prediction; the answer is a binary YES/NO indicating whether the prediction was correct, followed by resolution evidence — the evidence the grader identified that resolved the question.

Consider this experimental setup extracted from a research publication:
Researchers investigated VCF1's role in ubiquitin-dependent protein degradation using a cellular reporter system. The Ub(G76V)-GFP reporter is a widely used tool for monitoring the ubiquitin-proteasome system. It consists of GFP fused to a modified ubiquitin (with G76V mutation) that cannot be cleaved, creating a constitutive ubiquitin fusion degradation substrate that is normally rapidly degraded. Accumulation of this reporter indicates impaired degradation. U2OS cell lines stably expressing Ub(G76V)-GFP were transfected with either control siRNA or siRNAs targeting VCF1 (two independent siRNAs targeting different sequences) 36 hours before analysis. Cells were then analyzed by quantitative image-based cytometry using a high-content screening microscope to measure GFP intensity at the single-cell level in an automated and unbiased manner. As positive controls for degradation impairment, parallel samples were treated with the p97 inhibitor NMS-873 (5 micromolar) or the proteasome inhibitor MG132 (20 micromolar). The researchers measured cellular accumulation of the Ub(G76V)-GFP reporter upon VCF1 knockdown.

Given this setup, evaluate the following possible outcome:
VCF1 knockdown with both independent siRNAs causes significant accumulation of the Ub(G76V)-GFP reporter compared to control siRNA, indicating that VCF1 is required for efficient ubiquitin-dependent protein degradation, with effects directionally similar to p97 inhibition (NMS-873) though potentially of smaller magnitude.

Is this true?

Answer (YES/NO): YES